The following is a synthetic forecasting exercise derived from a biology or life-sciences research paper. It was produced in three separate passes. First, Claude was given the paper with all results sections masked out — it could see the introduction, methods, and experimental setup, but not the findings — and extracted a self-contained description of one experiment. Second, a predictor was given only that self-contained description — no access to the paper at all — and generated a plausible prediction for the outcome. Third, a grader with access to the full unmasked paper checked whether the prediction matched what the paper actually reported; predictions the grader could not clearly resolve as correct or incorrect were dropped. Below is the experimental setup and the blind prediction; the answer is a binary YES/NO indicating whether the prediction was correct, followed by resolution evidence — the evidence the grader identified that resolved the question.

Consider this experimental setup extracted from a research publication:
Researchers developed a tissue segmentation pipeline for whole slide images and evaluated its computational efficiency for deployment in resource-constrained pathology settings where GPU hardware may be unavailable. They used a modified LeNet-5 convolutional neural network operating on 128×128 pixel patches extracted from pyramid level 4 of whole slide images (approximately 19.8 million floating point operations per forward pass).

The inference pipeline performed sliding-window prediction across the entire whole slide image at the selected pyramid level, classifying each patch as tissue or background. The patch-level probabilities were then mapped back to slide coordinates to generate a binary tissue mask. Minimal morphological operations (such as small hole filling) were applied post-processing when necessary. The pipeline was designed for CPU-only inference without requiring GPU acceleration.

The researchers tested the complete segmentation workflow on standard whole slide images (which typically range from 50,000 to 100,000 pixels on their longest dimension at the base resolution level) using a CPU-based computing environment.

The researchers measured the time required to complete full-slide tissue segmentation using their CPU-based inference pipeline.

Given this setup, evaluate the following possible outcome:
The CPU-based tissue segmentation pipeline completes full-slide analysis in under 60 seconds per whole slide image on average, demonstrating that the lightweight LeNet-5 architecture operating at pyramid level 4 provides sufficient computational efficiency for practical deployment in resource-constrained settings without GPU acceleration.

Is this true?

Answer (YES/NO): YES